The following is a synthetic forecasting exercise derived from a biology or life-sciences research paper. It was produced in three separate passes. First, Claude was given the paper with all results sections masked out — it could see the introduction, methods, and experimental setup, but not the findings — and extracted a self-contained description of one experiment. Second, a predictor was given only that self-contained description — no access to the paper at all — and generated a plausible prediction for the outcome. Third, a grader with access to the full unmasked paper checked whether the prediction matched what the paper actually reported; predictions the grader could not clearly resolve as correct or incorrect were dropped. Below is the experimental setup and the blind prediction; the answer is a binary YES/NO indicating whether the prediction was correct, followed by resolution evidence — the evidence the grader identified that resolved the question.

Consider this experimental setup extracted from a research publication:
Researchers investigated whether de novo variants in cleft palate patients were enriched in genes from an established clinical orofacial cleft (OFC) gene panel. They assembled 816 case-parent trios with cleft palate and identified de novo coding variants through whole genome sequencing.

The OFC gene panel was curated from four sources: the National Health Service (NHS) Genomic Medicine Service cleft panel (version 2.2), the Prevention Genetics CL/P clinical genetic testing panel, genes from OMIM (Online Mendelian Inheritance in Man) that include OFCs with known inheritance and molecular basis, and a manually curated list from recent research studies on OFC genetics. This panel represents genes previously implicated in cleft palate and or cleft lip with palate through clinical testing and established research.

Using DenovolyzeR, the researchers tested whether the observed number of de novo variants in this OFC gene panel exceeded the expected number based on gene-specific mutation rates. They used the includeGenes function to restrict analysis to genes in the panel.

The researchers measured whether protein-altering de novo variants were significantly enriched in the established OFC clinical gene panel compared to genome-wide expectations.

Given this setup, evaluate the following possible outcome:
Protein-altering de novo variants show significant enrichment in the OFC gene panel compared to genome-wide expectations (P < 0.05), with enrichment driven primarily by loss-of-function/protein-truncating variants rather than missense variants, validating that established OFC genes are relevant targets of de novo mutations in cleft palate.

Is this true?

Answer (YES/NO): YES